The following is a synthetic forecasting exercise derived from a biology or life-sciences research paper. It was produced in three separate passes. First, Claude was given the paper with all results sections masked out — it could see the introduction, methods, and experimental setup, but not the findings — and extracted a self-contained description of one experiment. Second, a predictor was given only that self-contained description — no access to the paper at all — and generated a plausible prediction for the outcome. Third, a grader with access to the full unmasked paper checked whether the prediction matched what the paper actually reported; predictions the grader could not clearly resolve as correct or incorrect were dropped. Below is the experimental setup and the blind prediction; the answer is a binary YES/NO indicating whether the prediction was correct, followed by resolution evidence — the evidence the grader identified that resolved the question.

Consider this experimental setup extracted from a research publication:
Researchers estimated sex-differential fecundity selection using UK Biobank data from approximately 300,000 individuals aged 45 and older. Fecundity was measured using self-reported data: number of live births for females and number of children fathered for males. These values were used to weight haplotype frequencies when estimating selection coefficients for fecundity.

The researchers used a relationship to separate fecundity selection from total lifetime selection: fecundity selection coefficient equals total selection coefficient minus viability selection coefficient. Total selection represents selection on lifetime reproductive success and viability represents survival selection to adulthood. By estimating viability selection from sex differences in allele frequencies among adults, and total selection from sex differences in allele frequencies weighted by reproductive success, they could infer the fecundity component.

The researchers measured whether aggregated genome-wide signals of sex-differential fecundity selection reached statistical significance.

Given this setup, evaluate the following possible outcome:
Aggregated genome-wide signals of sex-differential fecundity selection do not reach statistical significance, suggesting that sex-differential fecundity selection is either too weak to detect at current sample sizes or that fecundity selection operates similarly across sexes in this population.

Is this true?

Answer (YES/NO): NO